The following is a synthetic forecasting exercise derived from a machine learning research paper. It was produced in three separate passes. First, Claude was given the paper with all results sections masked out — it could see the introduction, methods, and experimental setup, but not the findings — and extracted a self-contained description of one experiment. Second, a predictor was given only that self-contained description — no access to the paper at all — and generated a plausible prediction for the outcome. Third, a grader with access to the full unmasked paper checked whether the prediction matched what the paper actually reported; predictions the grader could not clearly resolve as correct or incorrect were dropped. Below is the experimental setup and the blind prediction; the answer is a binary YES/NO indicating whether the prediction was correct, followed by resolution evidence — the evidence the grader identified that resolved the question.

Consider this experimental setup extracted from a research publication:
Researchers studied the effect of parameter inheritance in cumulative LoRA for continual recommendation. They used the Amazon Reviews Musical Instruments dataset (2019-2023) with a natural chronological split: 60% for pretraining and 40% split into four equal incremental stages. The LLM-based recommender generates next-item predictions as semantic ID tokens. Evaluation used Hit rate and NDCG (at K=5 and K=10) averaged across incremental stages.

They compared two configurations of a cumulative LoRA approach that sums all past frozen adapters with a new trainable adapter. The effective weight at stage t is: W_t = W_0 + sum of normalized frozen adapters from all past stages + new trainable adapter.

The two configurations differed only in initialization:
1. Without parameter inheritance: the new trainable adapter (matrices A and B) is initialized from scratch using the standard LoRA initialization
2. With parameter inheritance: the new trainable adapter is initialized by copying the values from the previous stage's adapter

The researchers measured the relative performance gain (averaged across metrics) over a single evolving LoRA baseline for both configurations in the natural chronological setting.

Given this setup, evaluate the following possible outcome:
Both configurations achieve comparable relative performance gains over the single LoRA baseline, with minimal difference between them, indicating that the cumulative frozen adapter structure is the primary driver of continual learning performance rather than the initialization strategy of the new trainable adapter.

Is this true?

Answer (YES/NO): NO